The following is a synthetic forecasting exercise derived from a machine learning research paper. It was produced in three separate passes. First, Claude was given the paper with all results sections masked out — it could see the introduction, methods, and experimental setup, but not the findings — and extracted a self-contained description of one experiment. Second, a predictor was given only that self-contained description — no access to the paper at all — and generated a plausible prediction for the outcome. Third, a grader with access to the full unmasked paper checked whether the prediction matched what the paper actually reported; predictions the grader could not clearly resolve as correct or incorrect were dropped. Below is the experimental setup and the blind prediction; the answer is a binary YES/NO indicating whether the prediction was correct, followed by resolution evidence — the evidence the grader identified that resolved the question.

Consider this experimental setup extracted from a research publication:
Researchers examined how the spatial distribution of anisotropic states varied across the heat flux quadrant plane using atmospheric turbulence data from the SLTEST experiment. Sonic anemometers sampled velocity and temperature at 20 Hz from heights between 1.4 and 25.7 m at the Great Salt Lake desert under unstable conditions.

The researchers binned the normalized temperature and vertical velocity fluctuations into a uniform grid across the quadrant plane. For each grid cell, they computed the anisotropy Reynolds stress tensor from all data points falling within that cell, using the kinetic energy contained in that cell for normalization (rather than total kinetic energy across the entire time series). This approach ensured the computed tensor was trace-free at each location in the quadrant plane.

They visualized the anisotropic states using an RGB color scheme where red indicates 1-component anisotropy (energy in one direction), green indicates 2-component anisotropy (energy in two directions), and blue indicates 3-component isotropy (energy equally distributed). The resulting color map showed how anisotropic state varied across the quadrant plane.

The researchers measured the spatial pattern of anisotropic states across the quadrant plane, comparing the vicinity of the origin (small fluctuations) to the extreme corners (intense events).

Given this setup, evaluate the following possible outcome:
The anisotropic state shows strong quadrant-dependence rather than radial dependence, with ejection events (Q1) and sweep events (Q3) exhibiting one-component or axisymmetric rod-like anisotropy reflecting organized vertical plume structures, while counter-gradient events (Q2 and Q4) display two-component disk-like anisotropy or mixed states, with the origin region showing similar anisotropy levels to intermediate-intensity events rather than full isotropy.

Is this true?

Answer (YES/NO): NO